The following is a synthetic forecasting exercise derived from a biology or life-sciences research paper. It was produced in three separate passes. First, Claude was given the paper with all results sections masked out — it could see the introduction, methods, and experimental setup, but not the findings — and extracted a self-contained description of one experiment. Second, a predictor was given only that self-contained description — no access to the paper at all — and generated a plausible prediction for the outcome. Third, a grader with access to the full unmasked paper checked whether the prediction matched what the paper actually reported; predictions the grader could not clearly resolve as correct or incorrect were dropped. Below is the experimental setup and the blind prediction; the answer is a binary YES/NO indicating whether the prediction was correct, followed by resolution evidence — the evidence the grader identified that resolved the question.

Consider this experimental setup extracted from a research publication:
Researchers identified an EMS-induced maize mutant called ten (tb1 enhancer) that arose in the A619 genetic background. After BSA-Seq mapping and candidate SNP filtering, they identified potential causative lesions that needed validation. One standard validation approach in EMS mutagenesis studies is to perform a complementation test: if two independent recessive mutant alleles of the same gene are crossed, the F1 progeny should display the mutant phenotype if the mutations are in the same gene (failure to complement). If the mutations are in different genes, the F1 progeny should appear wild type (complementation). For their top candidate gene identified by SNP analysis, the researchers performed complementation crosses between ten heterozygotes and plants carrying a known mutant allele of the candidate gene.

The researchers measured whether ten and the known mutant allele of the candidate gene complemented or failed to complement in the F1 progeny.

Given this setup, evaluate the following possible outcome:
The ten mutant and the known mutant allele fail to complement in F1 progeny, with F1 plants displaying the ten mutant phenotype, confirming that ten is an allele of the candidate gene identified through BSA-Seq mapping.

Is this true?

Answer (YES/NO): YES